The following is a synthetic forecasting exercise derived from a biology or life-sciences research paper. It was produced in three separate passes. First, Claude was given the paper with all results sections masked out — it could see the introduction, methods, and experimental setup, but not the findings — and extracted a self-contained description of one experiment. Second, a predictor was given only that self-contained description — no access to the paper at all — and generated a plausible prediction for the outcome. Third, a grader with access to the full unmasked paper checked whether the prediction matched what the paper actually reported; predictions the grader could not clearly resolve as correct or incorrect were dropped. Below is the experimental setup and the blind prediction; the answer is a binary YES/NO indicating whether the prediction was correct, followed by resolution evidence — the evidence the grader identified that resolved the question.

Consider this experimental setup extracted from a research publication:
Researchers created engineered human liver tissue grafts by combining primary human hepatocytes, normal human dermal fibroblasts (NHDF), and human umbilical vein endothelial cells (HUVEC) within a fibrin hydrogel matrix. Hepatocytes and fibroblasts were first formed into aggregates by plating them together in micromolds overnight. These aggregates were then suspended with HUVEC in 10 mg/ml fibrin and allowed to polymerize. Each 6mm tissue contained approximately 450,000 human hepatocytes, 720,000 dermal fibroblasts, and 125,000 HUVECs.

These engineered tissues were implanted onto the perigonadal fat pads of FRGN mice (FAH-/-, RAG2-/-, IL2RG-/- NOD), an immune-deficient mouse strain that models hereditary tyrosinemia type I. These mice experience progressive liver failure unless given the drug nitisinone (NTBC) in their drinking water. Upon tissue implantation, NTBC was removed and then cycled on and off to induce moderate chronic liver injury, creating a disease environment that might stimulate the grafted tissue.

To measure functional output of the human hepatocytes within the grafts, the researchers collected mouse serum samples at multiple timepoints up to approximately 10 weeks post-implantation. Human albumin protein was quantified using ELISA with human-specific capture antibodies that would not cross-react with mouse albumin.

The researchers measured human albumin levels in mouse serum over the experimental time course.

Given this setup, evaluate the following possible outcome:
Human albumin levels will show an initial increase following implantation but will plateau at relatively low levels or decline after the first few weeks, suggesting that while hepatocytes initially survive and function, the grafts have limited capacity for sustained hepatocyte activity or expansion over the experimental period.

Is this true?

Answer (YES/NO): NO